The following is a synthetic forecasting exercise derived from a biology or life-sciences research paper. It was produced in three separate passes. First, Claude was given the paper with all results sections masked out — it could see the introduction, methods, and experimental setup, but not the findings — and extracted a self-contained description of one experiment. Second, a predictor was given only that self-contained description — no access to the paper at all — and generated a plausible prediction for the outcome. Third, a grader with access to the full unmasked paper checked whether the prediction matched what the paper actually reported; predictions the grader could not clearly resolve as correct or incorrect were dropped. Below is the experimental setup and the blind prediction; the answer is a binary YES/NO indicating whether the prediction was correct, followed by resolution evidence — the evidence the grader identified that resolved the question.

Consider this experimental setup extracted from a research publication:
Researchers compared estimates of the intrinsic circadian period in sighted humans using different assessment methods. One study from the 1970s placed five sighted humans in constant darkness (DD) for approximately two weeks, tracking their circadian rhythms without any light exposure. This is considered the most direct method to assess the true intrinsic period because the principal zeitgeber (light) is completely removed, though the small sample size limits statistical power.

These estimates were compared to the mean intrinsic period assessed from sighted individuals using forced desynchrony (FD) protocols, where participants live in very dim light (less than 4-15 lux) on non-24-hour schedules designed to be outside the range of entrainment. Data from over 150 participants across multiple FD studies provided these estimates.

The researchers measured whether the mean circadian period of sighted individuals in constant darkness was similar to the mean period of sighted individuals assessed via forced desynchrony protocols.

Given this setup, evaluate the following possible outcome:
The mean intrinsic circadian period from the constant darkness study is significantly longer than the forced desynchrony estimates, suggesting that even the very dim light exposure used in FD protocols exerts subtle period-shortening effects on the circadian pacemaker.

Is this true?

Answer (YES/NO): YES